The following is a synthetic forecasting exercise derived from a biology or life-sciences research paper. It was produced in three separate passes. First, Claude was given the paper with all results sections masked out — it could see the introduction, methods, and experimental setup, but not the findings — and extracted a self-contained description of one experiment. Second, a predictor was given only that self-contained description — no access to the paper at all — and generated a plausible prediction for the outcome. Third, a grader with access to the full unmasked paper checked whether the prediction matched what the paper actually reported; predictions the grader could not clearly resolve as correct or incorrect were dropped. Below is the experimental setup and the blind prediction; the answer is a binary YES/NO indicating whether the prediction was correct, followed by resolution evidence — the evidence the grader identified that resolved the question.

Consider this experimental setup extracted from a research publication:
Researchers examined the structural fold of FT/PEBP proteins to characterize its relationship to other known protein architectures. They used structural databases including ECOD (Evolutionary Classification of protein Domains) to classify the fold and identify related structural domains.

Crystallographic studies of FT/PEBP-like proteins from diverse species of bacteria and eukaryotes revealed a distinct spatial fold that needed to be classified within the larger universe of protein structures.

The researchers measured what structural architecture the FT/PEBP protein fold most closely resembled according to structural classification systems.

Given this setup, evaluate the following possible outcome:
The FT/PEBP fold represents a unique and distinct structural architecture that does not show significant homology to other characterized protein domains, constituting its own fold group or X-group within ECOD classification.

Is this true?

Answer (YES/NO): NO